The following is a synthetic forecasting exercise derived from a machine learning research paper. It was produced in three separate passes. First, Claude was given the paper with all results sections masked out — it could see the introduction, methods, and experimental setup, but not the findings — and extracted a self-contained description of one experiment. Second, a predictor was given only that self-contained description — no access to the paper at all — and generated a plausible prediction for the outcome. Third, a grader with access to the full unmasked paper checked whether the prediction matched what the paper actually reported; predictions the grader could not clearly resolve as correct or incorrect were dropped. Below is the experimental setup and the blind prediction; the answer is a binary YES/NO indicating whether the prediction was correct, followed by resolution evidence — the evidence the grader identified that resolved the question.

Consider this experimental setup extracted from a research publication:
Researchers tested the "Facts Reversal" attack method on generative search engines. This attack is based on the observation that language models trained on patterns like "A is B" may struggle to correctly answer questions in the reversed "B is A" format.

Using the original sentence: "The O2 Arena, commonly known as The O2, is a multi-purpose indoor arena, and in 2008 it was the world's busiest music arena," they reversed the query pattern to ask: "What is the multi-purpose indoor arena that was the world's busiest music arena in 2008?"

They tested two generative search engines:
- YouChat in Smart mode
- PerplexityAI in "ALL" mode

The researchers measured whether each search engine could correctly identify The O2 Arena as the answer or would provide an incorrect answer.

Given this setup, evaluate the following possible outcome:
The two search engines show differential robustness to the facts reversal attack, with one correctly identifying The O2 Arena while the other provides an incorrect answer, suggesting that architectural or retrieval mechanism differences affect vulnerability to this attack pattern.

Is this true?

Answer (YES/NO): YES